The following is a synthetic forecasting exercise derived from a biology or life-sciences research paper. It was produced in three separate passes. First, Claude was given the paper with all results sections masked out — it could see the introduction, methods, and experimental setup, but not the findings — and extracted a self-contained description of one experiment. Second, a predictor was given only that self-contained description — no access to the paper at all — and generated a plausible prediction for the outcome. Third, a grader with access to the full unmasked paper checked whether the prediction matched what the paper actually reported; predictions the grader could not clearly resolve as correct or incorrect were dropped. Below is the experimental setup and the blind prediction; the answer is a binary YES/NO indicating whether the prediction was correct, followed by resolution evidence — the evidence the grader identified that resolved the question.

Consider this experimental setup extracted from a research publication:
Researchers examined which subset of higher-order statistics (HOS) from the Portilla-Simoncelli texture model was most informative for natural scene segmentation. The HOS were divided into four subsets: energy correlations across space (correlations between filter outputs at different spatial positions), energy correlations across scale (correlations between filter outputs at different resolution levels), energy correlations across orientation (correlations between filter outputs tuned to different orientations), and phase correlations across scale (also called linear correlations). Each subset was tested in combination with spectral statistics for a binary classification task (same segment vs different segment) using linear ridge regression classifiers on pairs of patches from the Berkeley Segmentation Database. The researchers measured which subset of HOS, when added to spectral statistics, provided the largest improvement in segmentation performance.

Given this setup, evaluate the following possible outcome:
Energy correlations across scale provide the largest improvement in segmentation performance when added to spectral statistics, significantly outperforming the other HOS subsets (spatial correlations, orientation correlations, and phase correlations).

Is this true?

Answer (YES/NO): NO